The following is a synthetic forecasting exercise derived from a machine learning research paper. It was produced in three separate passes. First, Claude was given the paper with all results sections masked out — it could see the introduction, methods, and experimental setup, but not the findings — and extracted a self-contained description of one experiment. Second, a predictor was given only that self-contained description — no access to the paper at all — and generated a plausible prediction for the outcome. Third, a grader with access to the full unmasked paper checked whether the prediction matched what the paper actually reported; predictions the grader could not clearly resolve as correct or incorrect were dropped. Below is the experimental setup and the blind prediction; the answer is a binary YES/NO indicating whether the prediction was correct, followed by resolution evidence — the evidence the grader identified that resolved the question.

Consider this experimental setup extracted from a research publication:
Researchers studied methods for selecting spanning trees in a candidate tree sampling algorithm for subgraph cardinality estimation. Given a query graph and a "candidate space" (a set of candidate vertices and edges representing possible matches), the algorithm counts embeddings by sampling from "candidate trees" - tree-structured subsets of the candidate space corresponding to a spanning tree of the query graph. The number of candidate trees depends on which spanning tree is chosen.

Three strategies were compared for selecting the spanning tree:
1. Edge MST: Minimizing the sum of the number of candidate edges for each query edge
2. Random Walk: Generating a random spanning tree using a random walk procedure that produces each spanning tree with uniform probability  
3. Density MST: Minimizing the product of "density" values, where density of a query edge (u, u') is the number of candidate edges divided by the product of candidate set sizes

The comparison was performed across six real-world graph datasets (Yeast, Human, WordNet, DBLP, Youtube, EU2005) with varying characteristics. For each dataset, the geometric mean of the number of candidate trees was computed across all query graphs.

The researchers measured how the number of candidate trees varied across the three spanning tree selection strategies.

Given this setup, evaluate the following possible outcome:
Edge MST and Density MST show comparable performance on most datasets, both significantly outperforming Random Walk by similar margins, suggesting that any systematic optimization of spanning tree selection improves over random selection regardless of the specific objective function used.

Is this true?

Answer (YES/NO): NO